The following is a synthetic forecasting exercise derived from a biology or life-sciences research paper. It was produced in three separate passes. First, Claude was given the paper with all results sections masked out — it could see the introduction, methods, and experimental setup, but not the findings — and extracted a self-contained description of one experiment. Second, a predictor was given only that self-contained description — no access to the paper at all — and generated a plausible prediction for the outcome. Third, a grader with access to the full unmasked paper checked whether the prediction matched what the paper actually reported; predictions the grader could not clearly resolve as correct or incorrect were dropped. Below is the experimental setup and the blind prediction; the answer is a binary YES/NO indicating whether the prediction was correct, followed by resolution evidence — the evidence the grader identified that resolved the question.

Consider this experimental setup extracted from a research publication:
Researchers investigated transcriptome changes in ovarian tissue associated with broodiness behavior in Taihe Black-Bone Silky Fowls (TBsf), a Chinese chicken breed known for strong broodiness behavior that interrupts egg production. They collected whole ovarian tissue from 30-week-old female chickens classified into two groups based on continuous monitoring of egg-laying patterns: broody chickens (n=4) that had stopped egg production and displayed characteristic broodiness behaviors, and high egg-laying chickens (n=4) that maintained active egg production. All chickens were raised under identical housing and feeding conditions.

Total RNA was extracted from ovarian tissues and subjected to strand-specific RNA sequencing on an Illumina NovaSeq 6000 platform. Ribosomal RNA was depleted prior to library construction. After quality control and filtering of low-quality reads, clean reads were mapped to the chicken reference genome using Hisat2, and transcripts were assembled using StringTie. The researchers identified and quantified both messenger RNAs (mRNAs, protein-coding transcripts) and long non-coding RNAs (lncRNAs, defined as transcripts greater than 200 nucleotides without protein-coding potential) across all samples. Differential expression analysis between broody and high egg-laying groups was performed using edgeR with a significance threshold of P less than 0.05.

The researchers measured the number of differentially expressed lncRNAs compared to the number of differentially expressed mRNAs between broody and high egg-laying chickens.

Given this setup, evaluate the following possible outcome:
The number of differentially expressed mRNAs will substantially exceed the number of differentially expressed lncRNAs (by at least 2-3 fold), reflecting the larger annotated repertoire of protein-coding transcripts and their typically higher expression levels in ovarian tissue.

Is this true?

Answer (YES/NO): NO